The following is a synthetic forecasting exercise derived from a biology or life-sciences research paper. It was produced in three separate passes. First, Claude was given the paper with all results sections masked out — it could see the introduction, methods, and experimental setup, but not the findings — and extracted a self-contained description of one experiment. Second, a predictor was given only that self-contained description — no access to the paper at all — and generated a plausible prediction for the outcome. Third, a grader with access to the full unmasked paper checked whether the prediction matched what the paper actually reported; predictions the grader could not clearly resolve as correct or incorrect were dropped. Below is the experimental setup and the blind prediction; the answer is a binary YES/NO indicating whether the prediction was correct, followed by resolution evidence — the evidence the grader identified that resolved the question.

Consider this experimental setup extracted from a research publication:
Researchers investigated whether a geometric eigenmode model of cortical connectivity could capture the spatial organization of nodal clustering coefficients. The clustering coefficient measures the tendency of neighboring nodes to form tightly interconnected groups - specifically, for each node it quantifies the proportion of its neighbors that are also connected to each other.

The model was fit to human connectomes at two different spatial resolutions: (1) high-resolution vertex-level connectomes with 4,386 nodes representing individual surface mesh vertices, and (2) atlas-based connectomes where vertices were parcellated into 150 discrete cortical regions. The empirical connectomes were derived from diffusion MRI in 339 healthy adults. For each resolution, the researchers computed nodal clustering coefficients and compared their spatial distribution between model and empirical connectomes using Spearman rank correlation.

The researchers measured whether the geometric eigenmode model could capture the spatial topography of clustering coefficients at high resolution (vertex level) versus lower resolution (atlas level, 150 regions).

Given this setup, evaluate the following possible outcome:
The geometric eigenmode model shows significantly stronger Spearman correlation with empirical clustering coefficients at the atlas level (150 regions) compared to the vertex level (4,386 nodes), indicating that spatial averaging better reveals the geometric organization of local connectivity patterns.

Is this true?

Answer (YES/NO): YES